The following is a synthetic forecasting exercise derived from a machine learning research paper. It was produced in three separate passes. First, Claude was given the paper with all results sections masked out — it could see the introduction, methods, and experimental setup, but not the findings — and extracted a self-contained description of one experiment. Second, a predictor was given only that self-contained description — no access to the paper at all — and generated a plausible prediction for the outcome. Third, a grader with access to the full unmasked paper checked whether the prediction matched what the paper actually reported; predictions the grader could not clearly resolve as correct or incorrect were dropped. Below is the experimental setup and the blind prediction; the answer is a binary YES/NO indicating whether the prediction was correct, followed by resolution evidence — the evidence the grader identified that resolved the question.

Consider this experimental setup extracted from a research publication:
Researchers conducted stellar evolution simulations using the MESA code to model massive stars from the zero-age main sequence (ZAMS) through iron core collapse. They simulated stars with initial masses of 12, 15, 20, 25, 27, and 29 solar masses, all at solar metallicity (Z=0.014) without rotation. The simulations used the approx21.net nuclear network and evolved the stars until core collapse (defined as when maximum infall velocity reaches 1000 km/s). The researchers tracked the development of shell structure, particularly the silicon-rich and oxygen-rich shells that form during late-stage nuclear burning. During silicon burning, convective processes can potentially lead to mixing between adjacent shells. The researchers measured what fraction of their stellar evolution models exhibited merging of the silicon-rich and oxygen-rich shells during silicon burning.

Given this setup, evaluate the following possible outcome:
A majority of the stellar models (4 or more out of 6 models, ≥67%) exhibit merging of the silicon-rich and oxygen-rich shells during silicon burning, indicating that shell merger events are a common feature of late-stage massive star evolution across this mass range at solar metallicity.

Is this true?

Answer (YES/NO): NO